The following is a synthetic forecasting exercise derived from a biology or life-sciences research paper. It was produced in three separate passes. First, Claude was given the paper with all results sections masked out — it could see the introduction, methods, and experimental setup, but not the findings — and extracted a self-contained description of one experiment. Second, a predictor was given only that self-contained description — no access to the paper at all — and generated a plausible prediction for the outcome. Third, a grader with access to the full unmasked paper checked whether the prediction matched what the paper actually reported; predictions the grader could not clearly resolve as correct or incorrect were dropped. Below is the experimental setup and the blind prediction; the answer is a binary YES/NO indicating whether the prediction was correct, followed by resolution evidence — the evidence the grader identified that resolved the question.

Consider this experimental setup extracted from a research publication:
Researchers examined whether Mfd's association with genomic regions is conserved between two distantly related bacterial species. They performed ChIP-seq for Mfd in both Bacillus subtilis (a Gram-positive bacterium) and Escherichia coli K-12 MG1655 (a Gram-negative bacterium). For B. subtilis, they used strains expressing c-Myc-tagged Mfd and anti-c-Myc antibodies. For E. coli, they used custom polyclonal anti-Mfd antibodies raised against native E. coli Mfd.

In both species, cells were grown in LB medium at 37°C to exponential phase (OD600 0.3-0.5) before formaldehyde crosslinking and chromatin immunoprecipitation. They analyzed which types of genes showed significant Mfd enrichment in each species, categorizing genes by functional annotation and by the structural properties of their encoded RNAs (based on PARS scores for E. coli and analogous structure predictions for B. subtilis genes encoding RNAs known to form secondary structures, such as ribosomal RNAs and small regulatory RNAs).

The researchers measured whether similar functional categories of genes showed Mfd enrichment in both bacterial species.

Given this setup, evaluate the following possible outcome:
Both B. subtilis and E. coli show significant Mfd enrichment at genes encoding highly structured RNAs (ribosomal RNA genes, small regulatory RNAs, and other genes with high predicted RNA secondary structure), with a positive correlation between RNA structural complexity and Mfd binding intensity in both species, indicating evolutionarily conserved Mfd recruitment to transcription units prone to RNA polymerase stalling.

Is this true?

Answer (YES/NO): YES